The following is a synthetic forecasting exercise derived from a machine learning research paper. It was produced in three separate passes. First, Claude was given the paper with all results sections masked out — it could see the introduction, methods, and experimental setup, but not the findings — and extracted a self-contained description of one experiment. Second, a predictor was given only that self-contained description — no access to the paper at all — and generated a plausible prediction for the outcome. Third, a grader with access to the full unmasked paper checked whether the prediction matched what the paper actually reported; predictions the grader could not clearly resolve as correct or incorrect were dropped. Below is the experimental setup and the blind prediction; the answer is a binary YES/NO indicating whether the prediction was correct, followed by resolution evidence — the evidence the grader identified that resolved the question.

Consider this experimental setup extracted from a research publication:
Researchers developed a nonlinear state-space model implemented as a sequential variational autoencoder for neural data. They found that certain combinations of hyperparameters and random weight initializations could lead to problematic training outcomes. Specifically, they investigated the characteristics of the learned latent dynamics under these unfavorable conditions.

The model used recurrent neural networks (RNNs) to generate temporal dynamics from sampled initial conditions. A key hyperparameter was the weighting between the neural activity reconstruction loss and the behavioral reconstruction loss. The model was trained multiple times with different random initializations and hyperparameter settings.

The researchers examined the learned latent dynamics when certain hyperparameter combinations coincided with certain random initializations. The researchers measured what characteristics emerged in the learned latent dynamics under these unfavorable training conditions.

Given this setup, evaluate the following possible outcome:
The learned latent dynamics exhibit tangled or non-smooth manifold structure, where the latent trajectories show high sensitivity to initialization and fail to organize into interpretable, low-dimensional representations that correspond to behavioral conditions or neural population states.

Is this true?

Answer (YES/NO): NO